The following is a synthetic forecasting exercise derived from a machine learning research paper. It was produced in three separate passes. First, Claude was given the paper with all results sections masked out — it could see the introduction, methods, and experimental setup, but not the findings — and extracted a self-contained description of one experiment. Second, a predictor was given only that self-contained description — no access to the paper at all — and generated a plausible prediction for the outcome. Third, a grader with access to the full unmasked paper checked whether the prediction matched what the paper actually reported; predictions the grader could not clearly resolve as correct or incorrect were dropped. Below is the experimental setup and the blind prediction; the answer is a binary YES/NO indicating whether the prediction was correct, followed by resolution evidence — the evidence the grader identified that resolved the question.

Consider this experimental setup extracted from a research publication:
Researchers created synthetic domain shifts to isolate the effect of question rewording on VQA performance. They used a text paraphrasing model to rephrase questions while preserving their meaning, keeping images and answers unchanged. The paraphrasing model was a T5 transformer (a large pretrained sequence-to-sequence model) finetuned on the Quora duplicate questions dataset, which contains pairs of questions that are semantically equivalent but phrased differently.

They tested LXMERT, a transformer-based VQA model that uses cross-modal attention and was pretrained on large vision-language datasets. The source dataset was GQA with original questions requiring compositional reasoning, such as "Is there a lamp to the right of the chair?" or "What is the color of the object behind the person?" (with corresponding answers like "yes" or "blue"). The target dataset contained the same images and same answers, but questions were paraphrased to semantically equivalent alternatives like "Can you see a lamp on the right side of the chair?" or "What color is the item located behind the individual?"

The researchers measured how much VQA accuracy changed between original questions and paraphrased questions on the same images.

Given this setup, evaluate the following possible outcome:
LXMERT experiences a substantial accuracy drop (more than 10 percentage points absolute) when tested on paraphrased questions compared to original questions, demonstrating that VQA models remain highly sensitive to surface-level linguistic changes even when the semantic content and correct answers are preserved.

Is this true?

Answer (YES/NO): NO